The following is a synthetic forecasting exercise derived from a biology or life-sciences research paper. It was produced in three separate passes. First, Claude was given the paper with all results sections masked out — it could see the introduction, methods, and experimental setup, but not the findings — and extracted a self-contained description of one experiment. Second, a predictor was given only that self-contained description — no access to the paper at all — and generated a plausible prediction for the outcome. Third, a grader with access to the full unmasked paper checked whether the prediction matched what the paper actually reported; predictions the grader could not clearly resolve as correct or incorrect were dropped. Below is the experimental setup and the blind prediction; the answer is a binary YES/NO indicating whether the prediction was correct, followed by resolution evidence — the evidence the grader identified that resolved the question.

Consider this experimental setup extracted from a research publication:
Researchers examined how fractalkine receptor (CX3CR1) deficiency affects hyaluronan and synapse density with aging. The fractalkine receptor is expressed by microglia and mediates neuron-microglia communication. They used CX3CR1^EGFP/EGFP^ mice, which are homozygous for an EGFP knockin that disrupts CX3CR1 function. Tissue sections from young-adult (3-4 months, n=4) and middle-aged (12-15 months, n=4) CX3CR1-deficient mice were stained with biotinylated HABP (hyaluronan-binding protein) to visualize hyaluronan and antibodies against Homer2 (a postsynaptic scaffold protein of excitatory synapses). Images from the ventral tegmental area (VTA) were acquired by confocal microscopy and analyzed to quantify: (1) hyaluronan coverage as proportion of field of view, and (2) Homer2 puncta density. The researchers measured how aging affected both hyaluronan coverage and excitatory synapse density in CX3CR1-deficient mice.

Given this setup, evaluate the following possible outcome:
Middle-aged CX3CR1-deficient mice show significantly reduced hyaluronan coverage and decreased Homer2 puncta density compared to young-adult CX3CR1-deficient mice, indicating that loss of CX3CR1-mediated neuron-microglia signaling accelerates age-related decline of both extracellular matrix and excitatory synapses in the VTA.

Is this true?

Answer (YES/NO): NO